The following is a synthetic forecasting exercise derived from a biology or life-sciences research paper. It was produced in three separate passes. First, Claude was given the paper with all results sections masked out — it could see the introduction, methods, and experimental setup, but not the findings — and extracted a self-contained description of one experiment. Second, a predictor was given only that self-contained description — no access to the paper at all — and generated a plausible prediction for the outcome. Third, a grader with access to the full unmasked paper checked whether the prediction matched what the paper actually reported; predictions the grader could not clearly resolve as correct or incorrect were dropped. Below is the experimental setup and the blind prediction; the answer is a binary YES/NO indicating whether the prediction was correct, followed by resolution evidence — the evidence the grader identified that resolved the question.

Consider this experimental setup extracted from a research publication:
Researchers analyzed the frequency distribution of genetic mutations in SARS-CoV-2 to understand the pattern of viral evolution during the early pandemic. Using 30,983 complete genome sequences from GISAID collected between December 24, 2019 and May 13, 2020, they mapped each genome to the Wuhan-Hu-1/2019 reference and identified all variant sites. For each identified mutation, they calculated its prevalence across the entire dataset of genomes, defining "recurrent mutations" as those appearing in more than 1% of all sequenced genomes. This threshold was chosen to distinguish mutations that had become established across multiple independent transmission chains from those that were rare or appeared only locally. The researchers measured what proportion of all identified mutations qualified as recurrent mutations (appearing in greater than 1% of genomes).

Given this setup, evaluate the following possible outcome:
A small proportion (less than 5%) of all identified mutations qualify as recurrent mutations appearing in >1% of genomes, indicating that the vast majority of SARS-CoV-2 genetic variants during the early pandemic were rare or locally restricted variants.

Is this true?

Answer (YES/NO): NO